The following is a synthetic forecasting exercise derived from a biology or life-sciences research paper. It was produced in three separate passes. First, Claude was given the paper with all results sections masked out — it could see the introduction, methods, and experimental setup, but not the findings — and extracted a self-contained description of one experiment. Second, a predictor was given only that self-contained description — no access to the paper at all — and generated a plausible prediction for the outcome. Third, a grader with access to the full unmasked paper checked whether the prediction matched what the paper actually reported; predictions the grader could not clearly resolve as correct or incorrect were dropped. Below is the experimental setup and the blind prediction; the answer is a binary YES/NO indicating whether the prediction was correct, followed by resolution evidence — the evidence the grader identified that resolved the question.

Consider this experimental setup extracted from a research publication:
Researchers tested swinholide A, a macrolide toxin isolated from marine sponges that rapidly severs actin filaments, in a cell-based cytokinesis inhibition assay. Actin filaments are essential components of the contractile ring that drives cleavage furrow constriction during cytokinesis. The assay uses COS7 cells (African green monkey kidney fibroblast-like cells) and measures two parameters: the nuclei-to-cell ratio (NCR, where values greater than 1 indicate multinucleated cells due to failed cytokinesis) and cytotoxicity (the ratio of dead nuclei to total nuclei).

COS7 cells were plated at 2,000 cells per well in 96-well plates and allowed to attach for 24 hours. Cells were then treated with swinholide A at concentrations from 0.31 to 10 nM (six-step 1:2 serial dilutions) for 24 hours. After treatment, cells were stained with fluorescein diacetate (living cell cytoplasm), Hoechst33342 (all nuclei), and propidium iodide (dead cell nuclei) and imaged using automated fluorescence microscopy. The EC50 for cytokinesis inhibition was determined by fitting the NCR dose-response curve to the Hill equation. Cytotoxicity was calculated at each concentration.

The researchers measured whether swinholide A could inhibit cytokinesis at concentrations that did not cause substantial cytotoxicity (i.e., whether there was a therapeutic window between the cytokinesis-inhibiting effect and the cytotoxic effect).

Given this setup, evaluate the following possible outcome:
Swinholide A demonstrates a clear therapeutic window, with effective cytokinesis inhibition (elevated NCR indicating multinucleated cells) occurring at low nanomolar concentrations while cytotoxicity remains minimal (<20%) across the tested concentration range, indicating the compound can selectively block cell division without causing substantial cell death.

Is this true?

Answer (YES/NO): NO